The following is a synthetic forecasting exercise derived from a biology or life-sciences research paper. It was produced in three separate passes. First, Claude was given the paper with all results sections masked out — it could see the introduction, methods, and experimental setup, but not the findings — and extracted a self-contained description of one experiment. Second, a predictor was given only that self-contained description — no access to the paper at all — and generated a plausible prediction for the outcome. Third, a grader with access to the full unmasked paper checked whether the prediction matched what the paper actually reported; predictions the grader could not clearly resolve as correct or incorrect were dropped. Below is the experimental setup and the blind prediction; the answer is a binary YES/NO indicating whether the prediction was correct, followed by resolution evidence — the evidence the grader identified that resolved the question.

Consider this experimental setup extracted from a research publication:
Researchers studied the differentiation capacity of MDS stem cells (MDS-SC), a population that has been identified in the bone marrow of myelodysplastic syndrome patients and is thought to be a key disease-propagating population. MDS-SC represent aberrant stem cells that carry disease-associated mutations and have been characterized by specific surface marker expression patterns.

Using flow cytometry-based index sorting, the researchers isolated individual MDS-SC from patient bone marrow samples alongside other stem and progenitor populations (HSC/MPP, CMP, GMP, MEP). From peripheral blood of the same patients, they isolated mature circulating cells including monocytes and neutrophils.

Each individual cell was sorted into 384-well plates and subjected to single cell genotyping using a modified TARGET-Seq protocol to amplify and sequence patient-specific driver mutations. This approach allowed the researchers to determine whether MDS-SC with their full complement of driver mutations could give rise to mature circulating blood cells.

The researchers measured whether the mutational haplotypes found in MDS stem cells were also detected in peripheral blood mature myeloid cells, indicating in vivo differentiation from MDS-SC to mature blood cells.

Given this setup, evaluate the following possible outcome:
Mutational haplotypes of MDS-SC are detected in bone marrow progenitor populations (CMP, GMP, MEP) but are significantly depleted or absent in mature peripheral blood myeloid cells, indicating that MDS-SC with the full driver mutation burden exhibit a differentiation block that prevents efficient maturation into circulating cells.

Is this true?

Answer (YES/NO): NO